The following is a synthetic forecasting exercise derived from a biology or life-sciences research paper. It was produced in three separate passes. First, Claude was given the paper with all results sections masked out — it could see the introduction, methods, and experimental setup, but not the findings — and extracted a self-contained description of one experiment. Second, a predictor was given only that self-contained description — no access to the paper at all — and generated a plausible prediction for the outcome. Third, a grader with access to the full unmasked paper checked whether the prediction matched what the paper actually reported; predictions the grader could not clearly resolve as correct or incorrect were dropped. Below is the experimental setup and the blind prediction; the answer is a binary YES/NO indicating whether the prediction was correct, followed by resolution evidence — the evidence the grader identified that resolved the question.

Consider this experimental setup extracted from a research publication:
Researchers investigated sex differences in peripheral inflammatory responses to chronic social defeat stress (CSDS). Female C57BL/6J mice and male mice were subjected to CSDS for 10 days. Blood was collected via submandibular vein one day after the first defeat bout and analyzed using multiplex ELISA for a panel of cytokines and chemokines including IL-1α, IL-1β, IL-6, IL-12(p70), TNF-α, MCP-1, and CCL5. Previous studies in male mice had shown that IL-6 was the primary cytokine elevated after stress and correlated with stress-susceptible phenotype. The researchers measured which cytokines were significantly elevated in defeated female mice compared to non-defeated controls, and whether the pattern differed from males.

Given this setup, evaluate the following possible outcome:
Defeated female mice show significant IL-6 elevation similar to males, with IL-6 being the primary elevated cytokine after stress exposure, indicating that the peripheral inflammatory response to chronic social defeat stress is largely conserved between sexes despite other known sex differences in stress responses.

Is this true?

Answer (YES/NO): NO